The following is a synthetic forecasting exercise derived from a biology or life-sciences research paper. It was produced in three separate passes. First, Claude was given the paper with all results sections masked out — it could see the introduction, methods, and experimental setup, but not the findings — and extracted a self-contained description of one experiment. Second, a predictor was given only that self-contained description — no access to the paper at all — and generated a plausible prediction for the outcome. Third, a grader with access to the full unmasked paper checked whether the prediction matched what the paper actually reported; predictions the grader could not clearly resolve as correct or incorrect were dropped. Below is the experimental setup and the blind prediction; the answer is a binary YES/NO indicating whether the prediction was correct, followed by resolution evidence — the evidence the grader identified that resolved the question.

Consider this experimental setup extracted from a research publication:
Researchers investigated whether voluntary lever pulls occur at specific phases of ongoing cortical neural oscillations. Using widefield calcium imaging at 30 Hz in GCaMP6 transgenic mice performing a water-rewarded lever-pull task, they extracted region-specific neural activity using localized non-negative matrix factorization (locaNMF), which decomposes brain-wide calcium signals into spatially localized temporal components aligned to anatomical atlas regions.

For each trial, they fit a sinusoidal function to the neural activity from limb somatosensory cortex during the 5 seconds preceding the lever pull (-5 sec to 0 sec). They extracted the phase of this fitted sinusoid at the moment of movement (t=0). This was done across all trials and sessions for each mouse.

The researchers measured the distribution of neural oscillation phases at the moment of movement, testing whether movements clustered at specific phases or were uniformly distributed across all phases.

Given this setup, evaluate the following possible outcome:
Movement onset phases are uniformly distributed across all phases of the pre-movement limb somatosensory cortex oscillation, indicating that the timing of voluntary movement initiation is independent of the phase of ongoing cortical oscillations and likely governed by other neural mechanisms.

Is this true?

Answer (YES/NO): NO